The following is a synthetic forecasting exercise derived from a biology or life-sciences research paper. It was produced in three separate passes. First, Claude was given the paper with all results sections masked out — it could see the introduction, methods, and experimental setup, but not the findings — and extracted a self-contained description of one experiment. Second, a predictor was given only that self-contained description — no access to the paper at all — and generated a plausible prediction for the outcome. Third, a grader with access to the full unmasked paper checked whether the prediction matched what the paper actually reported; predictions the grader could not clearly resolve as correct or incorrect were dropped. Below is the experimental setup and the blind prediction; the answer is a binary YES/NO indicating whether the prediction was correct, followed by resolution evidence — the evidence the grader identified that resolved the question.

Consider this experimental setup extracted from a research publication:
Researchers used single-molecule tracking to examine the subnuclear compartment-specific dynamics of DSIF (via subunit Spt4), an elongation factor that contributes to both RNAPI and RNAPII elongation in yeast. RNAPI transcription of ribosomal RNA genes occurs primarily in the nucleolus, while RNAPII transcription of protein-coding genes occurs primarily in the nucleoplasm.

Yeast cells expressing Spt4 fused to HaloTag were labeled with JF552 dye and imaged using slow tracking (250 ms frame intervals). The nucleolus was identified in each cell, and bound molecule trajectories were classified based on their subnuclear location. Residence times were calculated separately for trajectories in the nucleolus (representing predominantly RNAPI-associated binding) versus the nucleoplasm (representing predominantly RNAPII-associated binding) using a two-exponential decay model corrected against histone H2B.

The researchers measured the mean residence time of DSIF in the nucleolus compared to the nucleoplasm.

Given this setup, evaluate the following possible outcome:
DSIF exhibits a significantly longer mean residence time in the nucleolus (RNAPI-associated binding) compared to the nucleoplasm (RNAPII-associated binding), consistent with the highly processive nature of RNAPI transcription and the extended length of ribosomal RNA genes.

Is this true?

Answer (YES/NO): NO